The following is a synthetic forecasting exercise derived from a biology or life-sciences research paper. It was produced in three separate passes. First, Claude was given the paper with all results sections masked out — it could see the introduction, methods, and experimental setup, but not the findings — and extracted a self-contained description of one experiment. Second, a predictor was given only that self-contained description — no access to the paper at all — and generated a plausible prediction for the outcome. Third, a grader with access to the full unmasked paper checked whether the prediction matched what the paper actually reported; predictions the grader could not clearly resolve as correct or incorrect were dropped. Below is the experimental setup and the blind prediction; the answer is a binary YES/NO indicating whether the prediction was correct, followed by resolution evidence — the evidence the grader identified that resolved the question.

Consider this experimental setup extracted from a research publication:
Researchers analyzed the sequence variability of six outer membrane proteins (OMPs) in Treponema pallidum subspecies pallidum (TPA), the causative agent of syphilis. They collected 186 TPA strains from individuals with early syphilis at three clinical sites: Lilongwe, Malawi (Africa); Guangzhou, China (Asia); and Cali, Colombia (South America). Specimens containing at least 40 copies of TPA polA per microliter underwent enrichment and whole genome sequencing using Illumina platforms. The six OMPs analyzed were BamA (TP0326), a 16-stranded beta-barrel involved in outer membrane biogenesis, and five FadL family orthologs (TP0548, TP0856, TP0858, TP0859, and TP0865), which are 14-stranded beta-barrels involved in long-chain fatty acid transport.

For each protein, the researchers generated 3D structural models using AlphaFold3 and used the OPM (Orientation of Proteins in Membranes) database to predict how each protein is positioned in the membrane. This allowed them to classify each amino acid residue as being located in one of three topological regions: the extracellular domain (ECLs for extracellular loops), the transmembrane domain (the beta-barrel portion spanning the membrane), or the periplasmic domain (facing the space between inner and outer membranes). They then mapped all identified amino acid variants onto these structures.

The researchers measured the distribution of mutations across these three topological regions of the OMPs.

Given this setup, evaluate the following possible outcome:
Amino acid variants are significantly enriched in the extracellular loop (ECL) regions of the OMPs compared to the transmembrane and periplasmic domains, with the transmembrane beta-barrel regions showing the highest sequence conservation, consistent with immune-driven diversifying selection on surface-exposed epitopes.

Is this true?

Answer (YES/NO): YES